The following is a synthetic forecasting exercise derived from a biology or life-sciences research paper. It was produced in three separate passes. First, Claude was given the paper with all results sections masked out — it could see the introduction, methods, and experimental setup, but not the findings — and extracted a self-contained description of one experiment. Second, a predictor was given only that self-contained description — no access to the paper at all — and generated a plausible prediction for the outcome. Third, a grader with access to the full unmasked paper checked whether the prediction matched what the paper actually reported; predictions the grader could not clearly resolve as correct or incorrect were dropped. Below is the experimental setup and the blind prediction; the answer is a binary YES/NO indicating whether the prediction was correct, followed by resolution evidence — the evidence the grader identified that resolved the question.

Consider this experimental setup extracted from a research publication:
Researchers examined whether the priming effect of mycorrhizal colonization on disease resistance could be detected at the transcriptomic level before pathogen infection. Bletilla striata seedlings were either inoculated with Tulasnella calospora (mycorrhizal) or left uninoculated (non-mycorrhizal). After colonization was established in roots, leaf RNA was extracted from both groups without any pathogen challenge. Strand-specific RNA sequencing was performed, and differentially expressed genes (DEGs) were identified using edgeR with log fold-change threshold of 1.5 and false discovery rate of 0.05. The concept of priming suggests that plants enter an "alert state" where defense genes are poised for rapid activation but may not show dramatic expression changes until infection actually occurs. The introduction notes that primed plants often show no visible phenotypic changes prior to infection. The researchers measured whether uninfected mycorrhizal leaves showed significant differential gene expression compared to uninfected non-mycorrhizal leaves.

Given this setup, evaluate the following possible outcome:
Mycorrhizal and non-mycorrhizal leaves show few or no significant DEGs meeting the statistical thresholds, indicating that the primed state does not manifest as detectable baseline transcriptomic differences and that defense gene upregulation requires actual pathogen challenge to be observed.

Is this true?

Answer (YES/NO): NO